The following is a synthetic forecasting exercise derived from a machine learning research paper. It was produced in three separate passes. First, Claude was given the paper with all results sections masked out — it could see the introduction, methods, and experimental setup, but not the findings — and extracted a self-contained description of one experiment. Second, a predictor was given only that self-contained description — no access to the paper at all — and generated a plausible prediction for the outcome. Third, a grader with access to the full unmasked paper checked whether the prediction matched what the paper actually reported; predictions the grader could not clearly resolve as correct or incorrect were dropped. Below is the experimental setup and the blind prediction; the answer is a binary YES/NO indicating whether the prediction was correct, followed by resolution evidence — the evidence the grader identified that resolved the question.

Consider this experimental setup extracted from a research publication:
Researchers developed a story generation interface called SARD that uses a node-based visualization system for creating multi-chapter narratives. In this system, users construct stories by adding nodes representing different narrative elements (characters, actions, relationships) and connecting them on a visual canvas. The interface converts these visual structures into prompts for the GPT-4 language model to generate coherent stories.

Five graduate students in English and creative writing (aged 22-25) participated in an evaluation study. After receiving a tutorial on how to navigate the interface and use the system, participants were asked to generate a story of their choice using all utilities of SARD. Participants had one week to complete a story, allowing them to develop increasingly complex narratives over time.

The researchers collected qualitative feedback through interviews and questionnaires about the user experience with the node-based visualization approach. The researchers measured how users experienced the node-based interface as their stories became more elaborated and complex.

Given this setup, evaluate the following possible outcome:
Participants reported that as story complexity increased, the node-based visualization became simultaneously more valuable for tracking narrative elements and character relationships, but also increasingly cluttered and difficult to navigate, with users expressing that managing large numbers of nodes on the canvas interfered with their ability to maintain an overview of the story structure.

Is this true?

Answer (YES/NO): YES